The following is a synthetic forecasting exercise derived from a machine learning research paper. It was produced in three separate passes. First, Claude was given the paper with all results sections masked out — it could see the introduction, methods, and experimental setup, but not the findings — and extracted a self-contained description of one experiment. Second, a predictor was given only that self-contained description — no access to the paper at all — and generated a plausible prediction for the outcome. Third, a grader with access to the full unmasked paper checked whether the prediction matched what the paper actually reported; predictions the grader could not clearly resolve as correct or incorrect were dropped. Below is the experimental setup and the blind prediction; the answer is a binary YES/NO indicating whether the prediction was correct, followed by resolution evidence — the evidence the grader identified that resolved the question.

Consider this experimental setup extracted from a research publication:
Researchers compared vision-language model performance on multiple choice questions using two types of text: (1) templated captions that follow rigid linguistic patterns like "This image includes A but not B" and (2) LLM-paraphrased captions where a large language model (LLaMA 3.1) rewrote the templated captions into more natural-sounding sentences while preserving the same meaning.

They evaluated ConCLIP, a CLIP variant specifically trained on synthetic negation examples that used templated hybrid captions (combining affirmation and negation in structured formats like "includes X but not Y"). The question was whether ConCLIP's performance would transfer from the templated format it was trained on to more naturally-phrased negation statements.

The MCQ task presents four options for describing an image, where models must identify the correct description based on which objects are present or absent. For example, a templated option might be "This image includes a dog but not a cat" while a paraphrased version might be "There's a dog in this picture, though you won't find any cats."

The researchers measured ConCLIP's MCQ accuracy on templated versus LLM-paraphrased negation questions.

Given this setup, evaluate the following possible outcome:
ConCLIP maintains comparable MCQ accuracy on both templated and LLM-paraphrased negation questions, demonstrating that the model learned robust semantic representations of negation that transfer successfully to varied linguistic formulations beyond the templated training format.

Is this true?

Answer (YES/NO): NO